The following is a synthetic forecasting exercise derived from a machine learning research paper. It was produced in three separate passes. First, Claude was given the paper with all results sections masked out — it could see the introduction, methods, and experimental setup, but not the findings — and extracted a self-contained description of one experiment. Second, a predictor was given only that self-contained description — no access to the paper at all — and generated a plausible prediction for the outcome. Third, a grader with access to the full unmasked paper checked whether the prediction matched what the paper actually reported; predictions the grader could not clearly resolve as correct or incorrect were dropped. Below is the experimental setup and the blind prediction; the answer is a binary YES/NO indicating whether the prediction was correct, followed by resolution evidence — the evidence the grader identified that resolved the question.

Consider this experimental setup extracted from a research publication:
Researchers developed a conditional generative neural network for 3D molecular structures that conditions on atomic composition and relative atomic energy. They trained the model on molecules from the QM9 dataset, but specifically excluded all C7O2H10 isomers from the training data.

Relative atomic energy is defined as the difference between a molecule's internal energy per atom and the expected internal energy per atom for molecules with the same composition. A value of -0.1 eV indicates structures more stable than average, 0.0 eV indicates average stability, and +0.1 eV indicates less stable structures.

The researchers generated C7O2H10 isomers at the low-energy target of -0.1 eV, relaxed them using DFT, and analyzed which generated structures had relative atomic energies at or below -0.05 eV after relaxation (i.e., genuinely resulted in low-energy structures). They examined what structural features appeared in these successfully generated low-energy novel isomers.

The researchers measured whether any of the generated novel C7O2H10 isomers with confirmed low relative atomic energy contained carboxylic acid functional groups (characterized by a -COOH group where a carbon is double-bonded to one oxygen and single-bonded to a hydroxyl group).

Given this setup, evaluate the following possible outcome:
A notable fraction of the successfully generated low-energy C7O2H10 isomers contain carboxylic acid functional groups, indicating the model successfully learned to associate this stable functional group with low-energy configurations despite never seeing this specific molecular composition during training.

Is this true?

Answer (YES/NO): YES